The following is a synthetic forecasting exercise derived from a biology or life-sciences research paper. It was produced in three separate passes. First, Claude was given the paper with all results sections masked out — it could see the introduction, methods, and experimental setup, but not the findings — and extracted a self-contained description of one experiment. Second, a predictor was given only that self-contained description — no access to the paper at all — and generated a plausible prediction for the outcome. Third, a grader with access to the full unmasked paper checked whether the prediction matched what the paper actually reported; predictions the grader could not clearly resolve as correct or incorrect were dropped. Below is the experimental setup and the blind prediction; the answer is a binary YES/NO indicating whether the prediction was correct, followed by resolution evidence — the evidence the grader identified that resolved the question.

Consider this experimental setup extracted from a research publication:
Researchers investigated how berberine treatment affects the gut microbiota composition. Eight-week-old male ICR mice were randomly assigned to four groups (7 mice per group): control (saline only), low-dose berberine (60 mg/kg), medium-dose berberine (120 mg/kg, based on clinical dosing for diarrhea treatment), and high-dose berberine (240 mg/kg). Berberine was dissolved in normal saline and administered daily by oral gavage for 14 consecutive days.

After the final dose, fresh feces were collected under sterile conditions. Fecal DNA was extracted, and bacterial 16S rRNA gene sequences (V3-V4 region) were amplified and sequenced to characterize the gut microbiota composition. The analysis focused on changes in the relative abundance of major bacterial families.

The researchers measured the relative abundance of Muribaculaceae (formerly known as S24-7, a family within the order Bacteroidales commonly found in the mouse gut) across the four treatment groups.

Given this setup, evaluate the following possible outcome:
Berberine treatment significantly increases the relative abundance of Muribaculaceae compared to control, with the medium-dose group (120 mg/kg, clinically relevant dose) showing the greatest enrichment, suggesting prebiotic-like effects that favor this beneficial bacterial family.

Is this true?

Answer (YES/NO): NO